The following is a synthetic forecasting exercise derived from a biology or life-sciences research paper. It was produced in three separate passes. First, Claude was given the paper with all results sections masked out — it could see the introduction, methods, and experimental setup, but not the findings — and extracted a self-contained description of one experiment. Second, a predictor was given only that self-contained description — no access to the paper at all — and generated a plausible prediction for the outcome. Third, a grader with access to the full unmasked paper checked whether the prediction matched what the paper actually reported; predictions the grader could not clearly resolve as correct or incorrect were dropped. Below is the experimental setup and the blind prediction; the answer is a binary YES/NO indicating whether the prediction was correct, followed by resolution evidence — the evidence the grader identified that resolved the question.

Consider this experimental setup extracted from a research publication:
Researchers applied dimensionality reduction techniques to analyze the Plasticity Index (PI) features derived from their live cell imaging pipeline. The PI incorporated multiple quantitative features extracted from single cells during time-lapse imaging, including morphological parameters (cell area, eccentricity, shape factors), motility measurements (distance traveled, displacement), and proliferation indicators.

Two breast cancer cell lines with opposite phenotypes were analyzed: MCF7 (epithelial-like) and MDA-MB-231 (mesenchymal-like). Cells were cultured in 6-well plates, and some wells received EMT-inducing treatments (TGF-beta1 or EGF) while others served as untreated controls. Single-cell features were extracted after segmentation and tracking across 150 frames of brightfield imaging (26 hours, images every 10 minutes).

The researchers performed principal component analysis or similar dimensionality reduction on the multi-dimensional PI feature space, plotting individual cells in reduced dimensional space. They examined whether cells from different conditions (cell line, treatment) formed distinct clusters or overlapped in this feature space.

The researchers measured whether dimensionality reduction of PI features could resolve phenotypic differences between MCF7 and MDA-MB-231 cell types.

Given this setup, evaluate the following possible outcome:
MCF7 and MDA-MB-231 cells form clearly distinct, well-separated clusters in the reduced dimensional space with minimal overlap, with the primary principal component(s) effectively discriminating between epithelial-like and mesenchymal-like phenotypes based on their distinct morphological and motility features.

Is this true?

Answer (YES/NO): YES